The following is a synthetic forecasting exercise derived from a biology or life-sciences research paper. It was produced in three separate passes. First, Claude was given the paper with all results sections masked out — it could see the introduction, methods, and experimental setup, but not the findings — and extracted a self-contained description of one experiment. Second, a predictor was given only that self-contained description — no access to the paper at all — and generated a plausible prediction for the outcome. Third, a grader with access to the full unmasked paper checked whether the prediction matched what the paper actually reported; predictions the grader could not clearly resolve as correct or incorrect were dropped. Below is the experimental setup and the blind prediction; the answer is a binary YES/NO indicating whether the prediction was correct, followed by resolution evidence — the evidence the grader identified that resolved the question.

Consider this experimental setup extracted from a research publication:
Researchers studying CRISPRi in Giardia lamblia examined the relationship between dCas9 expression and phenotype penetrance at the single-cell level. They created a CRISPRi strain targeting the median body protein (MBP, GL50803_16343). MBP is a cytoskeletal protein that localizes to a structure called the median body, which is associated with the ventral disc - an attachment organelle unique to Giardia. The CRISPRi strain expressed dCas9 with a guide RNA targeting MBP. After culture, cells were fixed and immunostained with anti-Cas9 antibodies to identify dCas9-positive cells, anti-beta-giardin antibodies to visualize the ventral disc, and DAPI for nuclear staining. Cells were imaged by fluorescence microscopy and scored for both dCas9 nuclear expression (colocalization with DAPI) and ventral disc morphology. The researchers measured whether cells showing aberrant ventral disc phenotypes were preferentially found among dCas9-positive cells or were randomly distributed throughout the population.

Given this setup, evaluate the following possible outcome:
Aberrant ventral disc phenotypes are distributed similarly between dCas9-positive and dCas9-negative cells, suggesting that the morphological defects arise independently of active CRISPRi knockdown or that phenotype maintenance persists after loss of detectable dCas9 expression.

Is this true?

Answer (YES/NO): NO